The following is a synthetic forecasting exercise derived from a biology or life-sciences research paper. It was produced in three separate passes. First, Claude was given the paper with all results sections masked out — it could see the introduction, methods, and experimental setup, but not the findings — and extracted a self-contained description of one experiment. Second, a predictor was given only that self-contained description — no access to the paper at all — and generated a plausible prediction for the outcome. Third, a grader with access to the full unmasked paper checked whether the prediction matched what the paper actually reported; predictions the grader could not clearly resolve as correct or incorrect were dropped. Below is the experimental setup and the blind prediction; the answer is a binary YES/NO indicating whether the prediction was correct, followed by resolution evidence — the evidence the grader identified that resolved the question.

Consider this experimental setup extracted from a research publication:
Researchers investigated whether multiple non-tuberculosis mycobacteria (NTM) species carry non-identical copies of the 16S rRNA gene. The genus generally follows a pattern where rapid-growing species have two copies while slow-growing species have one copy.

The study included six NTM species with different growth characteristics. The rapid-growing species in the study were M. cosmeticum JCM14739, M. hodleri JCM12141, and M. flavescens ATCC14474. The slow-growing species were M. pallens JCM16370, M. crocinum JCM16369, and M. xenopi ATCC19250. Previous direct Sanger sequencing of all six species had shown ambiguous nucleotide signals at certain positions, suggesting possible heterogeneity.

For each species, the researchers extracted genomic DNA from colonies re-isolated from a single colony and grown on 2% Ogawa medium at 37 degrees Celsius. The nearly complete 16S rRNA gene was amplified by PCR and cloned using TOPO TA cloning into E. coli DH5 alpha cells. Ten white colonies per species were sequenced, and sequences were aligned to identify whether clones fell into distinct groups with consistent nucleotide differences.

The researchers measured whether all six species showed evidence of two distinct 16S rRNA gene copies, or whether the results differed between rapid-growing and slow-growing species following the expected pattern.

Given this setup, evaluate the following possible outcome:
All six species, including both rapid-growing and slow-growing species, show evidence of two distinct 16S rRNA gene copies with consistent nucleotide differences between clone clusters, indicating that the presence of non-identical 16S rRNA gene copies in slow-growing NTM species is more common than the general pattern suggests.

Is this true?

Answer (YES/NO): YES